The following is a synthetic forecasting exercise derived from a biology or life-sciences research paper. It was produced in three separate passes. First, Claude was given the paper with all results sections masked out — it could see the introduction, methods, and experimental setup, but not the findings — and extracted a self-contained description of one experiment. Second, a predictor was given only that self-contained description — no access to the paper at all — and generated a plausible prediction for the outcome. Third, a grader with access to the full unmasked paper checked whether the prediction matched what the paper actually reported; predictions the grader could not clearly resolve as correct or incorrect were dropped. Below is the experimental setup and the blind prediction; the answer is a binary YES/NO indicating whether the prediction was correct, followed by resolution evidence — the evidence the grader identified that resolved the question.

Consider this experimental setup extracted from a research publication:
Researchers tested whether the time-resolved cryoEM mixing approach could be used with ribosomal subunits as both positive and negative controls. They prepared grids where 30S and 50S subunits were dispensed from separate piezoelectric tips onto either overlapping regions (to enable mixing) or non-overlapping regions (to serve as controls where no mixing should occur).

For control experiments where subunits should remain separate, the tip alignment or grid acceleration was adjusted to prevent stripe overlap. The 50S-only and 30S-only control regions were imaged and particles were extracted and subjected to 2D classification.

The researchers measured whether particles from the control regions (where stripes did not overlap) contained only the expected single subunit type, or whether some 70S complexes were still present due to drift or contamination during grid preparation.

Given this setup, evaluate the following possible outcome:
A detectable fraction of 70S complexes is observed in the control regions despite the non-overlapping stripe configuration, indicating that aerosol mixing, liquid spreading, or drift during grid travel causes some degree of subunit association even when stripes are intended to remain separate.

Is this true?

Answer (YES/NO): NO